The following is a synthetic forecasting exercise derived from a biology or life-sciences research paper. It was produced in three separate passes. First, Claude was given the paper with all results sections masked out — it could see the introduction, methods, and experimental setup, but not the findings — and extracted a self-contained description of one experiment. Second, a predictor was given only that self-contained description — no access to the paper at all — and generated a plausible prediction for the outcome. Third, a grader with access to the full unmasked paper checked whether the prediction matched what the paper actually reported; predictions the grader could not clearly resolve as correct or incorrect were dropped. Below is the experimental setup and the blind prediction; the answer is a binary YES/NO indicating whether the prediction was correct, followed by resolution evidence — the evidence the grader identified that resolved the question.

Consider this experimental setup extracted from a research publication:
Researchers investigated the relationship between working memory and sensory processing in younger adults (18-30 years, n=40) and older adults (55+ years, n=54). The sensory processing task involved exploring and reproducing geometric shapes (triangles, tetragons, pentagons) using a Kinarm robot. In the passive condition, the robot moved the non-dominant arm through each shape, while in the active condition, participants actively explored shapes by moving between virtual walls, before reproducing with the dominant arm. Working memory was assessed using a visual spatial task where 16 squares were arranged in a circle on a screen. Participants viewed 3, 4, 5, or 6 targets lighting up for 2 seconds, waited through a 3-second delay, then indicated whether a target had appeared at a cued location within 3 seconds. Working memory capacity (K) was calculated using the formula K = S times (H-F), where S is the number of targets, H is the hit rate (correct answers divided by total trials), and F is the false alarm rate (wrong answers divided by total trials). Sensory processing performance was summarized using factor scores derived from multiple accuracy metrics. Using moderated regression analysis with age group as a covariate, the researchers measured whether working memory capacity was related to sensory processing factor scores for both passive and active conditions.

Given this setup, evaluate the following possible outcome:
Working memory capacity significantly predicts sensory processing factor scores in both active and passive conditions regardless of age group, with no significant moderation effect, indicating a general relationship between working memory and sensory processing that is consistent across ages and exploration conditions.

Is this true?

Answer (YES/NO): NO